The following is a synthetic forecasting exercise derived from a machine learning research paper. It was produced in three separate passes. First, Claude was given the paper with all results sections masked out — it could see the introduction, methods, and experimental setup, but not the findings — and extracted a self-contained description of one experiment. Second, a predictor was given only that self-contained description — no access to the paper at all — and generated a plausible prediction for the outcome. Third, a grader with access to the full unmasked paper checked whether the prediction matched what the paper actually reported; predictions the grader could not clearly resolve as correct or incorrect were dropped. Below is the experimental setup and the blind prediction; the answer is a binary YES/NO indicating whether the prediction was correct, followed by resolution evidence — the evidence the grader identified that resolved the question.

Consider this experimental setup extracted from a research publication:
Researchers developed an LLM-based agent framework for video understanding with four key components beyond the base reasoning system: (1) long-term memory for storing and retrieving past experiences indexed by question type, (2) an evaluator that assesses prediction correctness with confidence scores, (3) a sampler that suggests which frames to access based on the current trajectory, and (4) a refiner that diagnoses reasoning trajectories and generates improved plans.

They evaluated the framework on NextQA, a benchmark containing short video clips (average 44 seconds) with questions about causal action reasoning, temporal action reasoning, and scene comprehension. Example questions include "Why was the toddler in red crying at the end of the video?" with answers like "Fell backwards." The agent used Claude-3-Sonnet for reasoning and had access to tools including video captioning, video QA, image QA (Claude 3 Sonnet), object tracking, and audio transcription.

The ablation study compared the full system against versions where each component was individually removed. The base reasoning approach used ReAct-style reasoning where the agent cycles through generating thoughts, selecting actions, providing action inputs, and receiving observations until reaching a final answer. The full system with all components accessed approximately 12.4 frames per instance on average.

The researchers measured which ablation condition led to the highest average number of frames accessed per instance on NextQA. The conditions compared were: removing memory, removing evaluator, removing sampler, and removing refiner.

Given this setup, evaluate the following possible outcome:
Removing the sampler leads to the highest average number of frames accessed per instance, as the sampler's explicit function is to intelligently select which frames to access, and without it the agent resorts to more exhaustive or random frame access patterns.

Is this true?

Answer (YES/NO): YES